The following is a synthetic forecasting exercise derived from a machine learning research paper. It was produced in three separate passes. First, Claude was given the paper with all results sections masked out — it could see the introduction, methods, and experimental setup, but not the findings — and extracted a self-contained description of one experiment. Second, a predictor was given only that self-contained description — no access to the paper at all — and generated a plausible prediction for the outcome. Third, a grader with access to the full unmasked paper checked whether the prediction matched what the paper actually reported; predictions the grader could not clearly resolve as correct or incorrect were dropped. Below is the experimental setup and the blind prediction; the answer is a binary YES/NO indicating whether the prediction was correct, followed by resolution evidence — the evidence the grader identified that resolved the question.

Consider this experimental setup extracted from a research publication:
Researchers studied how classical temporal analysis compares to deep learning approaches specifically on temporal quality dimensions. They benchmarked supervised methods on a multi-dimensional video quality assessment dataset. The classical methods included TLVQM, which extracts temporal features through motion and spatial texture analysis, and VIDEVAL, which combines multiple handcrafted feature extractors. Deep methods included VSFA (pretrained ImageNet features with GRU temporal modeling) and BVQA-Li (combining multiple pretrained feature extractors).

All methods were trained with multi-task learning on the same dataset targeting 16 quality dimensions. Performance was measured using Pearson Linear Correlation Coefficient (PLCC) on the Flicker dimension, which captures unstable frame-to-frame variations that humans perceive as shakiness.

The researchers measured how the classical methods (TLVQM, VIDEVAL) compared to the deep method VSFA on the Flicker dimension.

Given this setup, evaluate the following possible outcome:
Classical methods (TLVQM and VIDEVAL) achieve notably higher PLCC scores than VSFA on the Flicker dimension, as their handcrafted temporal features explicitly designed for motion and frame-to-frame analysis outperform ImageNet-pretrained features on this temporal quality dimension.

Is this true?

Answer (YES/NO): YES